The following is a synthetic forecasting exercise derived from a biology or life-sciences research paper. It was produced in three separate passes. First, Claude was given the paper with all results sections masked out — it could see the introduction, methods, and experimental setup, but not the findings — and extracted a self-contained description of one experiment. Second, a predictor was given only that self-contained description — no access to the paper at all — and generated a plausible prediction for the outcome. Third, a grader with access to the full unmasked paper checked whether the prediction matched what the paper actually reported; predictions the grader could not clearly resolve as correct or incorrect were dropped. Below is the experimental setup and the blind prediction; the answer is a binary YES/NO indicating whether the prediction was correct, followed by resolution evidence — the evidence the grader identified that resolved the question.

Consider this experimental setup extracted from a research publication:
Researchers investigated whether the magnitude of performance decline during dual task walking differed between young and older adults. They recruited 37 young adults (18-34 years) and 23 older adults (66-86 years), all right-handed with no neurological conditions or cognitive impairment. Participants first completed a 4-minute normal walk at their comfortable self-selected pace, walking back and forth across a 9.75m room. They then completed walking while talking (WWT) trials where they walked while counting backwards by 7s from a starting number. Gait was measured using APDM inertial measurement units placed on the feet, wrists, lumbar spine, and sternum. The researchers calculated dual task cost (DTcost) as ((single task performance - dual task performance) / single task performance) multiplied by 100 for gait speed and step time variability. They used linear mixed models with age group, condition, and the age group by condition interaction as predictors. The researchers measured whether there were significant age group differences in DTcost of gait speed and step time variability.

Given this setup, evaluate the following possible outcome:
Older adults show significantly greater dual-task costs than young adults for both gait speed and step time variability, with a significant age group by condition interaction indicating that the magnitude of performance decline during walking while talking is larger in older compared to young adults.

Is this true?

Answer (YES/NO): NO